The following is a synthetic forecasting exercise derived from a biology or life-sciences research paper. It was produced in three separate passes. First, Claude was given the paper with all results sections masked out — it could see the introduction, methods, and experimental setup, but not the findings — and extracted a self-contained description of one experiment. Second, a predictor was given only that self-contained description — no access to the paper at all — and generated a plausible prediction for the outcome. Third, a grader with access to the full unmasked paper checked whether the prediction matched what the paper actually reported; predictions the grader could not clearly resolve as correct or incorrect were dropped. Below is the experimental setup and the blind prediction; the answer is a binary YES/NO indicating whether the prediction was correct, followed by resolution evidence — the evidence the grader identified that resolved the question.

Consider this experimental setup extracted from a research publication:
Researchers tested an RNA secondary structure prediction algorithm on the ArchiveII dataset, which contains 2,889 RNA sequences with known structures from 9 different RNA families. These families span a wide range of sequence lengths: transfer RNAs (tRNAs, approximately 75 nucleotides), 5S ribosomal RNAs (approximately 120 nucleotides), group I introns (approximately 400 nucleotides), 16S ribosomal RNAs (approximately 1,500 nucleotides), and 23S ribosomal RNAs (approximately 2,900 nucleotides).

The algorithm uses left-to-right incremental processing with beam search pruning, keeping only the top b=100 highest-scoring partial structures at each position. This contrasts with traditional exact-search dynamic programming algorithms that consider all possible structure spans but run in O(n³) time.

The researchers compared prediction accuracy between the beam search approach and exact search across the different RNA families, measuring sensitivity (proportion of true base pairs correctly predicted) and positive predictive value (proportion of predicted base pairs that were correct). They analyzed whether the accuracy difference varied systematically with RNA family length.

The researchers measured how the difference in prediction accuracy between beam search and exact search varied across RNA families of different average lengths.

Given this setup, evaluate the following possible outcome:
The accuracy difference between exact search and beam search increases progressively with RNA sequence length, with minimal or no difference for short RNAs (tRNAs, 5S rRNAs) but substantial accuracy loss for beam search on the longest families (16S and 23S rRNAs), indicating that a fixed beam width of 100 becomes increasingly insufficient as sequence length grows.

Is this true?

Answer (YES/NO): NO